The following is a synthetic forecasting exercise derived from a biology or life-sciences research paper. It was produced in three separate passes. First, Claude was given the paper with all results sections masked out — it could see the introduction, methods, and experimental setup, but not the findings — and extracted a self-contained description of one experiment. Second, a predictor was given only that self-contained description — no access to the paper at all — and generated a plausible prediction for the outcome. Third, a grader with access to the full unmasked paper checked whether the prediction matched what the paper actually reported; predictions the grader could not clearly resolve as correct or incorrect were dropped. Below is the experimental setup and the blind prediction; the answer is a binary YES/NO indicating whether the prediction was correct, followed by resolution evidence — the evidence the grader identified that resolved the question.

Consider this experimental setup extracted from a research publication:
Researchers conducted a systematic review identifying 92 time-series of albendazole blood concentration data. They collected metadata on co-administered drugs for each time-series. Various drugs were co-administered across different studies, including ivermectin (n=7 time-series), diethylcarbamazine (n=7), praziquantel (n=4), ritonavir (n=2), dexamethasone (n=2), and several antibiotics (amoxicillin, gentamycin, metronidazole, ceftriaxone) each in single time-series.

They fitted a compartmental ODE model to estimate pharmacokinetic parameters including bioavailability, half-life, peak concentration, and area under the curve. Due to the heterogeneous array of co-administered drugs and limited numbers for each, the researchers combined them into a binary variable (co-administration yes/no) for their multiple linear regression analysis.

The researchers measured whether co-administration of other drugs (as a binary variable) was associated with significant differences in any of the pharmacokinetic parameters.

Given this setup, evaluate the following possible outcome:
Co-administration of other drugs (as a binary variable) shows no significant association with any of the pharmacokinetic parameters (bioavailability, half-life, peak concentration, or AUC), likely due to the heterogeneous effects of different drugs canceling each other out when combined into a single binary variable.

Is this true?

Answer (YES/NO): YES